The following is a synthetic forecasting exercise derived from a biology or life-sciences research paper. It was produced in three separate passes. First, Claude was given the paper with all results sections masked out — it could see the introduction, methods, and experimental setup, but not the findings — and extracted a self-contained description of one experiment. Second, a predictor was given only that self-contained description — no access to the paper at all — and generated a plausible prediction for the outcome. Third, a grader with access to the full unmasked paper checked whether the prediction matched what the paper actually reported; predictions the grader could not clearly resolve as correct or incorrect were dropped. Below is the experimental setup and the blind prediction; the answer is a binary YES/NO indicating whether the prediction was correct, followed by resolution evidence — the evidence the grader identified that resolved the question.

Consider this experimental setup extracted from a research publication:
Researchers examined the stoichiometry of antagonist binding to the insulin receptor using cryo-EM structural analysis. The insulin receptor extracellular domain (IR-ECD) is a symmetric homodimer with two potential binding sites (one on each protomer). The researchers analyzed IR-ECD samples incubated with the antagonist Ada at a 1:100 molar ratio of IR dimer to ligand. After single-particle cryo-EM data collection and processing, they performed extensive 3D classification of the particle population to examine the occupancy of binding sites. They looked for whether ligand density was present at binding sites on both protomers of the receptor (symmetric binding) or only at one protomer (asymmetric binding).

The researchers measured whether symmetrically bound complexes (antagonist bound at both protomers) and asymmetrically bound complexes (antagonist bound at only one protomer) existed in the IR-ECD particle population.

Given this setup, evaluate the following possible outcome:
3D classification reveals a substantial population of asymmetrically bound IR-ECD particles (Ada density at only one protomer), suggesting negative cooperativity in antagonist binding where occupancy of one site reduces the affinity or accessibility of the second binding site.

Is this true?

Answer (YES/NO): YES